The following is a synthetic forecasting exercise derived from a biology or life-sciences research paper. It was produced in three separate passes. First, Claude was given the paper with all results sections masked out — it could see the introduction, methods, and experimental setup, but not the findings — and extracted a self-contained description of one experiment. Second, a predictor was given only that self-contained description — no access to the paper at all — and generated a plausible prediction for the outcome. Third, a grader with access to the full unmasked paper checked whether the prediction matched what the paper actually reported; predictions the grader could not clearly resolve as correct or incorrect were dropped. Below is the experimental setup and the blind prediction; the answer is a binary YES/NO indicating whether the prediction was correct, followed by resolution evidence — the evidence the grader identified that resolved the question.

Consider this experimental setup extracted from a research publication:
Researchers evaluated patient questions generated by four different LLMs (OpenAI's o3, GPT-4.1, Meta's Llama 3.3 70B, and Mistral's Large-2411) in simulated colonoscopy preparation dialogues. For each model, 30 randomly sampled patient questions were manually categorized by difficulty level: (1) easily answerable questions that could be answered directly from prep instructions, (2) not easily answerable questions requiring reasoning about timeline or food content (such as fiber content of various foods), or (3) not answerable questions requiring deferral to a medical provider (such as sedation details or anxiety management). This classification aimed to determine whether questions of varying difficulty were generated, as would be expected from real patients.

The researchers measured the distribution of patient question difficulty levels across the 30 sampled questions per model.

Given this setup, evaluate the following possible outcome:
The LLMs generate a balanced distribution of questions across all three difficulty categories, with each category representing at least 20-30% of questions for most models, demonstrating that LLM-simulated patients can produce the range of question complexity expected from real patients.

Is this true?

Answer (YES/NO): YES